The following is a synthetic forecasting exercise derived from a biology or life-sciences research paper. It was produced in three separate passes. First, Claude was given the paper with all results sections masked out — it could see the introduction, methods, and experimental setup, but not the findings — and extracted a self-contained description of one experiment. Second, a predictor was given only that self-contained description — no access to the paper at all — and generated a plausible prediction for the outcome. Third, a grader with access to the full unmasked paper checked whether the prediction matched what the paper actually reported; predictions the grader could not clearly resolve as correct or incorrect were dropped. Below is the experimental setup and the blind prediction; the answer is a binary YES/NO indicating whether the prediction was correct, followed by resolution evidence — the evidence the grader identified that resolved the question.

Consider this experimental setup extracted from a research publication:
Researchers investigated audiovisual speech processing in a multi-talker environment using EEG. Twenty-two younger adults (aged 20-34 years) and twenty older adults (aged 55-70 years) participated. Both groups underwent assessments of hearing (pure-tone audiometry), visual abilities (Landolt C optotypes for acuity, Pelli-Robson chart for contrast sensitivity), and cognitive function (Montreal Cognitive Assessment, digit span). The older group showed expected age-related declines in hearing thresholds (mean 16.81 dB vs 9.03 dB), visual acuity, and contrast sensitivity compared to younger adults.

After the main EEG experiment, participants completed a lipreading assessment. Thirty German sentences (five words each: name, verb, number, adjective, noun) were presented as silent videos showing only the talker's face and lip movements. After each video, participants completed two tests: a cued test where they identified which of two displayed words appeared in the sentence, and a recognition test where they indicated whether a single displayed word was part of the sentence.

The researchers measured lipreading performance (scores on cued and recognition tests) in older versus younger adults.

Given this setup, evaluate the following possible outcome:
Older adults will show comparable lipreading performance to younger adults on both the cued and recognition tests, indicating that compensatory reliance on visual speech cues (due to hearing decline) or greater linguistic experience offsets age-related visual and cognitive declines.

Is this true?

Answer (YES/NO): YES